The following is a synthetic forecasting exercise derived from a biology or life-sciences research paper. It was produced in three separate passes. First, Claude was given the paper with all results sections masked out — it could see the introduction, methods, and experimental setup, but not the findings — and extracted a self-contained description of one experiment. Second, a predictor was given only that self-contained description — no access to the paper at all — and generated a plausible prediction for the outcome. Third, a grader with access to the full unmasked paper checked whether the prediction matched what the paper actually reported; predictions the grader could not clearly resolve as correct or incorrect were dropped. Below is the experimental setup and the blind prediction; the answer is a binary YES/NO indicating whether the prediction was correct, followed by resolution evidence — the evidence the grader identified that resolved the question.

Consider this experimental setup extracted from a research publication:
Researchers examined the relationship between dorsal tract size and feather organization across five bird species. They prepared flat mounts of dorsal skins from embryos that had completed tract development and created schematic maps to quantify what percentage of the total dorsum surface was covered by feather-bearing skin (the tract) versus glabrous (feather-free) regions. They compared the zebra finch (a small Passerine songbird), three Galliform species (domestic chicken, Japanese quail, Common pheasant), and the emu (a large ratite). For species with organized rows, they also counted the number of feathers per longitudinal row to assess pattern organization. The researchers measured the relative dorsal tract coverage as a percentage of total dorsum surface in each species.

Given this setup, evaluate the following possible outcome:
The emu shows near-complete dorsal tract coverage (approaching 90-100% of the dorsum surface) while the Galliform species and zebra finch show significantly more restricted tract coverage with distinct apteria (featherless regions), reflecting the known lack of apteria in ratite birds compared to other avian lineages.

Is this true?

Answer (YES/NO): YES